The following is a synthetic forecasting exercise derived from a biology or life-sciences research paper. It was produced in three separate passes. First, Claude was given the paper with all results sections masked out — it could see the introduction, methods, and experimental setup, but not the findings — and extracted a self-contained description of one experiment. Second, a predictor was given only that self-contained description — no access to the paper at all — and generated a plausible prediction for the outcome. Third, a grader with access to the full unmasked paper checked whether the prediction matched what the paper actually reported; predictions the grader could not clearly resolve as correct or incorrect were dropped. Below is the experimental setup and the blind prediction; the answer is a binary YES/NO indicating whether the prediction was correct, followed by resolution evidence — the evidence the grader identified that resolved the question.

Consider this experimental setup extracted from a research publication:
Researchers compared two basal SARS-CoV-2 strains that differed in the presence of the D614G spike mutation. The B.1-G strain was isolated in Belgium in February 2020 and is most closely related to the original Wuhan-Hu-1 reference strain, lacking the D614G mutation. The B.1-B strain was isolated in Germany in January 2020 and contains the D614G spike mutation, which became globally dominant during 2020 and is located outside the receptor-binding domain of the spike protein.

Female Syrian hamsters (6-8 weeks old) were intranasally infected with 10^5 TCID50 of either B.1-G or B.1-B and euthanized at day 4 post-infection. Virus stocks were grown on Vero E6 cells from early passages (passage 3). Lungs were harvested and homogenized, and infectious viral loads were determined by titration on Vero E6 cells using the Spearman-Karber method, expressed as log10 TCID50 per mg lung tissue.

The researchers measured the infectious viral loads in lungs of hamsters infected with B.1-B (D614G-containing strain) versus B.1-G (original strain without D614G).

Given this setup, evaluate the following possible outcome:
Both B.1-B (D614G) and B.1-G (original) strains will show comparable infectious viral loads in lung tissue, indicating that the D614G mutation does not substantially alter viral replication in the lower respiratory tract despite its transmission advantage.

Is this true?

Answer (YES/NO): YES